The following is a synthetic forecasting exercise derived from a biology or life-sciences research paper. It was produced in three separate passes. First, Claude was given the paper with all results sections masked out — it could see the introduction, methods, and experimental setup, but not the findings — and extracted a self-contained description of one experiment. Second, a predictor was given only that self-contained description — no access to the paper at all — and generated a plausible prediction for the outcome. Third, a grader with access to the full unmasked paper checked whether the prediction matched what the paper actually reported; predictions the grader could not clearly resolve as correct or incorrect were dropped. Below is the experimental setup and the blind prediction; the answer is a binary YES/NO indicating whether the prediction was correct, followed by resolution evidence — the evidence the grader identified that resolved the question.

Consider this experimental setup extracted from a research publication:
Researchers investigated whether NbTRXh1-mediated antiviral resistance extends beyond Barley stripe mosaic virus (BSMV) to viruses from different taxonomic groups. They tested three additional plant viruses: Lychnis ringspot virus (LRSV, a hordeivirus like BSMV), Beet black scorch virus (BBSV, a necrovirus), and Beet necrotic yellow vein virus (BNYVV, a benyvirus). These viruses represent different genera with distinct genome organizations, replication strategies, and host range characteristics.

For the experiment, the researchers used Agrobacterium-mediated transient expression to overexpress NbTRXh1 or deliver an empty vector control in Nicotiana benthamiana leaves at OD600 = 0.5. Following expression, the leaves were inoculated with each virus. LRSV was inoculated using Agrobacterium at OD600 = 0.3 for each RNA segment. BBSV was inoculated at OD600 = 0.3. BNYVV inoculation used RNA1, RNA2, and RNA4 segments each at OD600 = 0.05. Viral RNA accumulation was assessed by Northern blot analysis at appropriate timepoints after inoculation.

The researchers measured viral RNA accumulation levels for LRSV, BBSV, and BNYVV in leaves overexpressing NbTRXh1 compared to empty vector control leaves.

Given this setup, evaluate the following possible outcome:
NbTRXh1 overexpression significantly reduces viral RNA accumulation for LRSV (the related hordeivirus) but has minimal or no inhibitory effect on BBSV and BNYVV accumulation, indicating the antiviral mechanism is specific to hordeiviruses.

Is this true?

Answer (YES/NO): NO